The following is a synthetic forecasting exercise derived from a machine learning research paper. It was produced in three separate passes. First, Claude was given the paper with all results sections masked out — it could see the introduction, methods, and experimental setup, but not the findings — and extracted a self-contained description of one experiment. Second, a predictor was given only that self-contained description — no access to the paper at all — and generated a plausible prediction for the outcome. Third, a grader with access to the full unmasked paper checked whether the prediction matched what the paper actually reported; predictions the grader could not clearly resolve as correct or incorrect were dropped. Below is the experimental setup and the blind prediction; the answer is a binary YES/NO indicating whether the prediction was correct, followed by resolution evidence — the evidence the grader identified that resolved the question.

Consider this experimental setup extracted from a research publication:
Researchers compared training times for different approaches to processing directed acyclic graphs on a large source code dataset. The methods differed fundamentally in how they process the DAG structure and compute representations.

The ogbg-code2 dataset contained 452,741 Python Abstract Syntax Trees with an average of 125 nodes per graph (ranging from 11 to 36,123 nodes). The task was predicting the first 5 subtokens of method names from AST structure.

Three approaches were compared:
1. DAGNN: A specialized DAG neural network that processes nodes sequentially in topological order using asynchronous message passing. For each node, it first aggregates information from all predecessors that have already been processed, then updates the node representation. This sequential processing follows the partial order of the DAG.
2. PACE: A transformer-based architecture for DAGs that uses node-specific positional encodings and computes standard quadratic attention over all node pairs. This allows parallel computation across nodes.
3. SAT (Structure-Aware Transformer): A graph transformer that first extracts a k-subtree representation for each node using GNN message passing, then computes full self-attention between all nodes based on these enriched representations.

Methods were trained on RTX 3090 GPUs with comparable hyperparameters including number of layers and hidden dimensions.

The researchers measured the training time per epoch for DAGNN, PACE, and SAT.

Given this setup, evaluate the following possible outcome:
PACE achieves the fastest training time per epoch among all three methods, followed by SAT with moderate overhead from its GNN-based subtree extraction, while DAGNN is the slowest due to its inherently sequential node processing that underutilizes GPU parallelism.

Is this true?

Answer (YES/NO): NO